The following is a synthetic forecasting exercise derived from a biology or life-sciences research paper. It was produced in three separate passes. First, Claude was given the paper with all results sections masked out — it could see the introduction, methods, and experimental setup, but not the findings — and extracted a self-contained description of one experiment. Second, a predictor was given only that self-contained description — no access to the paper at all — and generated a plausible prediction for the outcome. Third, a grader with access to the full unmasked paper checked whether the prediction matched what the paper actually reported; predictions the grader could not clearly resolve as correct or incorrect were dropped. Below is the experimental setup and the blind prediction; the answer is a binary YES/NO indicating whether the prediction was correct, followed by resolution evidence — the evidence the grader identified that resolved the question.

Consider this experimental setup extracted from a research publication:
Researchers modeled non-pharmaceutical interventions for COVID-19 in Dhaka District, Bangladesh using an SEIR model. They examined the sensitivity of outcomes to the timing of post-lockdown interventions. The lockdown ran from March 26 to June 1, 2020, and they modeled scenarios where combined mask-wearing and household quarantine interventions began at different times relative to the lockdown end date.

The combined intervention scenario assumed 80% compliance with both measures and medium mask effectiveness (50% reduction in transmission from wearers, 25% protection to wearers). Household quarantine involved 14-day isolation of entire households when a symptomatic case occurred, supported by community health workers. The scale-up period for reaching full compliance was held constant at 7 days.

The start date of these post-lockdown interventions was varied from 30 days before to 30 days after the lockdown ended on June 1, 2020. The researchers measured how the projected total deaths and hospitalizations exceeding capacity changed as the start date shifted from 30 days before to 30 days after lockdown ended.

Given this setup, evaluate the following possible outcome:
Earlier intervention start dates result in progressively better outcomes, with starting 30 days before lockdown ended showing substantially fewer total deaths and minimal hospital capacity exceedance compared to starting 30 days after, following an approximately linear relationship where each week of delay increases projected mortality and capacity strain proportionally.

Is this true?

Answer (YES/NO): NO